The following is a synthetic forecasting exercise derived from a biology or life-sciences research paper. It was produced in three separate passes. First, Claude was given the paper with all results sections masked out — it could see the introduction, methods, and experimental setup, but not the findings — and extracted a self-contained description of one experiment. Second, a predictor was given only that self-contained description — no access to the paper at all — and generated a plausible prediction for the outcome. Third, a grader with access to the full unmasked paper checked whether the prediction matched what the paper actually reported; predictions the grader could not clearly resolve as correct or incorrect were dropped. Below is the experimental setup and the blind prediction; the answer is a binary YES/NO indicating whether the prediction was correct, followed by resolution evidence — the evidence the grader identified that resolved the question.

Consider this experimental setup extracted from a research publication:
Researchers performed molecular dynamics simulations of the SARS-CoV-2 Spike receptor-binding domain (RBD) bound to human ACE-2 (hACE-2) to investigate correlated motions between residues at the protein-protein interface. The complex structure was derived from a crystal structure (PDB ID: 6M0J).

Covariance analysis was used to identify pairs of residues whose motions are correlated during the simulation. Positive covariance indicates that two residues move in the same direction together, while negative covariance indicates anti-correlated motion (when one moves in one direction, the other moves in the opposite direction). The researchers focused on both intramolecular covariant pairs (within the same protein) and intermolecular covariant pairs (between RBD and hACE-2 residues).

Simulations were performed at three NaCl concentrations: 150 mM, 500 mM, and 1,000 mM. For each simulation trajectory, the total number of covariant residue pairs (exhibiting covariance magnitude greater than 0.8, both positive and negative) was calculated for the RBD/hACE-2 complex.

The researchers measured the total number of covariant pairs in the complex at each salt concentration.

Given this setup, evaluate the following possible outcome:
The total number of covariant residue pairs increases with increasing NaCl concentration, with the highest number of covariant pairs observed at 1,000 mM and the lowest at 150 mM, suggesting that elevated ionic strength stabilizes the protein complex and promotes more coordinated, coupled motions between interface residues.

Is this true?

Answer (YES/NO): NO